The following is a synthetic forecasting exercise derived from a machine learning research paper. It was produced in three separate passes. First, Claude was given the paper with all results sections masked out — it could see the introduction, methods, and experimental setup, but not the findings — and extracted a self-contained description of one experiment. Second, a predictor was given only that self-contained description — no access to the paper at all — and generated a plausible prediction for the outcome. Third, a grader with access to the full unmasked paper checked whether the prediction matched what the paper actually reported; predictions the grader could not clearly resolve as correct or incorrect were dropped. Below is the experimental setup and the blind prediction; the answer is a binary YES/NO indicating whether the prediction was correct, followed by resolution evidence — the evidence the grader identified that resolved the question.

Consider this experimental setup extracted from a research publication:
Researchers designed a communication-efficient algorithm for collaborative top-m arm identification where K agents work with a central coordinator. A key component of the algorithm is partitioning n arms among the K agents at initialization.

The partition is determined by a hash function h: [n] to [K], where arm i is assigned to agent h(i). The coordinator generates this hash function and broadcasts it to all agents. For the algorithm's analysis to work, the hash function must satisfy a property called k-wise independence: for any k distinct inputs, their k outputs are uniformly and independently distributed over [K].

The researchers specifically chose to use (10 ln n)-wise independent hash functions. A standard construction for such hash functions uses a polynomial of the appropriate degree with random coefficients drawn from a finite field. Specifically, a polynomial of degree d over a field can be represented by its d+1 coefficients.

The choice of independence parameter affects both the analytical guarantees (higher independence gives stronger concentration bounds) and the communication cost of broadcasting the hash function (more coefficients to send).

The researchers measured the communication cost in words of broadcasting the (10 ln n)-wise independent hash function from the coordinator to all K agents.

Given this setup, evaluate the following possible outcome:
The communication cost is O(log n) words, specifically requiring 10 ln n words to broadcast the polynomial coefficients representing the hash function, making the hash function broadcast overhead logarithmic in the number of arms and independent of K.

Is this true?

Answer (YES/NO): YES